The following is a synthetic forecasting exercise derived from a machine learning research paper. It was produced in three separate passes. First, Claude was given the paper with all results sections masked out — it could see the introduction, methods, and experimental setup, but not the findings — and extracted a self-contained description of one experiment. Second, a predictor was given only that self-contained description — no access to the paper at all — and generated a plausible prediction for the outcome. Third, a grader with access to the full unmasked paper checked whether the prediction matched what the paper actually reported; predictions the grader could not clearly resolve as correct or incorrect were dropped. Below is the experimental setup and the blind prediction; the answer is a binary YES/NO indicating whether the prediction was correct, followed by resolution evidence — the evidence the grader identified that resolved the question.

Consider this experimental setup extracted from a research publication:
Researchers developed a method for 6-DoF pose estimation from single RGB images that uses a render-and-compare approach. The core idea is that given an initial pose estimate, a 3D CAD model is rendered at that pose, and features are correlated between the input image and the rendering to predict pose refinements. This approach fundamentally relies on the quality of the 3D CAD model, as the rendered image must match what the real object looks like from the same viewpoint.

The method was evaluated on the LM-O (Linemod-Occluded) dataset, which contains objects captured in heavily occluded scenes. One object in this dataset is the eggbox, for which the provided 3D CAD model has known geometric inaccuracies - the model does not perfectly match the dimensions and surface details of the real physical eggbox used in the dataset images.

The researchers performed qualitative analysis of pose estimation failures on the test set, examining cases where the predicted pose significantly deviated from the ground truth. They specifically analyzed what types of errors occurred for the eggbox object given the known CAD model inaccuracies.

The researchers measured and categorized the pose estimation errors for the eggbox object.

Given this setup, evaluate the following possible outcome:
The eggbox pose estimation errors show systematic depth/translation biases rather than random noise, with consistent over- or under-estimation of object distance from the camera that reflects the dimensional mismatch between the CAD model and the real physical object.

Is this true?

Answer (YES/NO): NO